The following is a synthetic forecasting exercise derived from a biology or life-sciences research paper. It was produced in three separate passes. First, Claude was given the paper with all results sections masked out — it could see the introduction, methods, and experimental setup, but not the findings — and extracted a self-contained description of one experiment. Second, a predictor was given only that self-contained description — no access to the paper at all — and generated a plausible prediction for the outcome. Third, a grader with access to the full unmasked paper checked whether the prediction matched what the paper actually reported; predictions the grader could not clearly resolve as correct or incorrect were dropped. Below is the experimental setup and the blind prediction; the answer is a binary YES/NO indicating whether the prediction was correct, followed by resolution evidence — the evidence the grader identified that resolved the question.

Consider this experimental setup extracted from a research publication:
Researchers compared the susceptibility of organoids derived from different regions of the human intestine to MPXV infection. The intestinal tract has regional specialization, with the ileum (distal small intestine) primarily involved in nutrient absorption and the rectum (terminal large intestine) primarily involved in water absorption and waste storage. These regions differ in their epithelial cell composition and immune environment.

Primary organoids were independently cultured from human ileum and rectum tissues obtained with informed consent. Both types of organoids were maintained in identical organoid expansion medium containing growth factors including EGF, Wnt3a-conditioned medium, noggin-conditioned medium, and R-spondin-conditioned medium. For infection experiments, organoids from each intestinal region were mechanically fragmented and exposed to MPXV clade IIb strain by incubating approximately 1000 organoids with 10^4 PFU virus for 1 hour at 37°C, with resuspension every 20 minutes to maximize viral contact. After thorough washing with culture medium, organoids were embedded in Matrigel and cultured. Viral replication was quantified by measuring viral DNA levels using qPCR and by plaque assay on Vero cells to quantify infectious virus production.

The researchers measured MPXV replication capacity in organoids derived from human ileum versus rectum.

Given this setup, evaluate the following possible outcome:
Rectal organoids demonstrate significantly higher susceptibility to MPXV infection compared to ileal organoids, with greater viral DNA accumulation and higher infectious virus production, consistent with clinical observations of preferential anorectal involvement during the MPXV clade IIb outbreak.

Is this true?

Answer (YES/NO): NO